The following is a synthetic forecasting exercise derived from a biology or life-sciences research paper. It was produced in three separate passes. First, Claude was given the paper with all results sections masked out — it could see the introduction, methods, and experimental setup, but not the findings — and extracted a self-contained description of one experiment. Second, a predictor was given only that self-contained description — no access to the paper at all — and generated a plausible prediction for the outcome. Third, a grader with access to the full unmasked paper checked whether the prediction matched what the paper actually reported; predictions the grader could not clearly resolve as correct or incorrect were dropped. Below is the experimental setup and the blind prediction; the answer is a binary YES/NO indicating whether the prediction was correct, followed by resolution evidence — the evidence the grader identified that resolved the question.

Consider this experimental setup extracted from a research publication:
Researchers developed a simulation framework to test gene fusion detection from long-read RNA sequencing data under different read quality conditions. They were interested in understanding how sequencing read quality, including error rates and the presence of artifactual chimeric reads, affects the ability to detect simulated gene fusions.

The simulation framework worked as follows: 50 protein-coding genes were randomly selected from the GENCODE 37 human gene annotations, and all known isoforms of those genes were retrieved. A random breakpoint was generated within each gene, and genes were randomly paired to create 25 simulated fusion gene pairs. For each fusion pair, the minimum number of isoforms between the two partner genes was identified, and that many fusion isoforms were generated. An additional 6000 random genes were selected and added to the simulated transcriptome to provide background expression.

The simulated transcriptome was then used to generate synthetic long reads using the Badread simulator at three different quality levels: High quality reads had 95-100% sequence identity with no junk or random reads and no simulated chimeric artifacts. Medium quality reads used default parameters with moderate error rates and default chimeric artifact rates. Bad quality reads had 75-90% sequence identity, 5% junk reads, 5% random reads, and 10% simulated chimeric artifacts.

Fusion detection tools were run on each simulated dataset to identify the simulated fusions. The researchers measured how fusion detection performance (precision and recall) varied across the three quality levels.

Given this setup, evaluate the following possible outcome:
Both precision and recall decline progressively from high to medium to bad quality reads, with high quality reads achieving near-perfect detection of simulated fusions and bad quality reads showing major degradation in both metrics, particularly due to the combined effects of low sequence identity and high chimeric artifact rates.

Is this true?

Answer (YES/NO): NO